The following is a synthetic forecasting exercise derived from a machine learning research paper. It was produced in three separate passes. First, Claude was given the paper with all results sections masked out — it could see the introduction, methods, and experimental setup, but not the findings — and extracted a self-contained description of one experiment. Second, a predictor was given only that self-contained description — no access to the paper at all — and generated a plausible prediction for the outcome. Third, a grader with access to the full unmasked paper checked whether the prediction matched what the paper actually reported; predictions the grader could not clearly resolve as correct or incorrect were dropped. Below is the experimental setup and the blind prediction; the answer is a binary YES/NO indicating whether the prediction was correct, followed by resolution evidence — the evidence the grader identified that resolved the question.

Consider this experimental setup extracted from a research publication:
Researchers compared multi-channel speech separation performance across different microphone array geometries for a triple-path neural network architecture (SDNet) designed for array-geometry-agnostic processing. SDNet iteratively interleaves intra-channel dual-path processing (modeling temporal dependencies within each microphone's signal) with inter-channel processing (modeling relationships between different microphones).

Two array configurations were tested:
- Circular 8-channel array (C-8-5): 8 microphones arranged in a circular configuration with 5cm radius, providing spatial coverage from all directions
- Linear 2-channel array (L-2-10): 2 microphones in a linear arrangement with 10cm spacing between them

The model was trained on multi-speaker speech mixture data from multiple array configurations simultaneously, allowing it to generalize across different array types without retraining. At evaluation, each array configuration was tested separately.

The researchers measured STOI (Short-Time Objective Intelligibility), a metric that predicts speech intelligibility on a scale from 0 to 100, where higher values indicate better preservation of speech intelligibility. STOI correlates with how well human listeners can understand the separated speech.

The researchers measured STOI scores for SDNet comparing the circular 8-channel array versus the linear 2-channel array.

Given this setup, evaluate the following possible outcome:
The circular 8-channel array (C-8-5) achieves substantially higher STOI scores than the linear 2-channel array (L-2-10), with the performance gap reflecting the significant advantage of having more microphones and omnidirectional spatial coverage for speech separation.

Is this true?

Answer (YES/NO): NO